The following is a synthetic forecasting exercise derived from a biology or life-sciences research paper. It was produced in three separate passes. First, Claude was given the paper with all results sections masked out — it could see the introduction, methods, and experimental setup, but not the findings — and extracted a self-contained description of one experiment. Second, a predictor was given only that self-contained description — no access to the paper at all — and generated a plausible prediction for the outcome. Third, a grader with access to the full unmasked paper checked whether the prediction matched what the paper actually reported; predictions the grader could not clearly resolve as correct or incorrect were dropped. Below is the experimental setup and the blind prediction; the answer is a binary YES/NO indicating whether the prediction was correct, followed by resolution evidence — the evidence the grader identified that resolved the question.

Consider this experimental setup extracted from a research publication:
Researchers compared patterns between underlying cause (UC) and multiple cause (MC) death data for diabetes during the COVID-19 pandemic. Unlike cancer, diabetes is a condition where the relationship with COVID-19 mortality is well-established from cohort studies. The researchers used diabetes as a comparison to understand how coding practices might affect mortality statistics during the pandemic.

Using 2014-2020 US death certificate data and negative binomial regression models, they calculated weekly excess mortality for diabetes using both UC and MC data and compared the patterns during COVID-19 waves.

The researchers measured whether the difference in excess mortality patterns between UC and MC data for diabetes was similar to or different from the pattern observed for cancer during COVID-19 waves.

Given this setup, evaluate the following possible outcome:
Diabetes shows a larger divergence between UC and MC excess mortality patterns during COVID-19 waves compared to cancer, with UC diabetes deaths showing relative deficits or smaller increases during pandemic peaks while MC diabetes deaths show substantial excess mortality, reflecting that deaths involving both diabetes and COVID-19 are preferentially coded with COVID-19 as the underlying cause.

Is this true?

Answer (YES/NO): NO